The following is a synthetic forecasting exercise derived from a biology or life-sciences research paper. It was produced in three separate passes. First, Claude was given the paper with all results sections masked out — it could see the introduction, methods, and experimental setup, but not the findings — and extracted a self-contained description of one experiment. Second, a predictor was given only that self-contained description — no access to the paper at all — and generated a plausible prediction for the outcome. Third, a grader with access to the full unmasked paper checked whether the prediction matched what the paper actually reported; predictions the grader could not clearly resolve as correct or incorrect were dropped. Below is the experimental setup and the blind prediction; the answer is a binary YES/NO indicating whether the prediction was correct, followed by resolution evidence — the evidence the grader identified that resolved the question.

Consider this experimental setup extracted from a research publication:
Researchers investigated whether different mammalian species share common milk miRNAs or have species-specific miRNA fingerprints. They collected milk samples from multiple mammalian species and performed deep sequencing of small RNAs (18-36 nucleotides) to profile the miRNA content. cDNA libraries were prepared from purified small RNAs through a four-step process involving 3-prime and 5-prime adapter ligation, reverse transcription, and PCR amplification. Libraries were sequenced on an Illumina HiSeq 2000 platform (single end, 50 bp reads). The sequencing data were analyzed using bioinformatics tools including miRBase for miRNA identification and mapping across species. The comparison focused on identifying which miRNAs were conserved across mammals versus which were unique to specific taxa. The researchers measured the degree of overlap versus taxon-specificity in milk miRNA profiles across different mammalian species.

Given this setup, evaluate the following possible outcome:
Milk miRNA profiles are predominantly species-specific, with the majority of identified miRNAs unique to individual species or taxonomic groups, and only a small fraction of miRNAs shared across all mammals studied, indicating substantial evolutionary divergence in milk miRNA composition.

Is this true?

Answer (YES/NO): NO